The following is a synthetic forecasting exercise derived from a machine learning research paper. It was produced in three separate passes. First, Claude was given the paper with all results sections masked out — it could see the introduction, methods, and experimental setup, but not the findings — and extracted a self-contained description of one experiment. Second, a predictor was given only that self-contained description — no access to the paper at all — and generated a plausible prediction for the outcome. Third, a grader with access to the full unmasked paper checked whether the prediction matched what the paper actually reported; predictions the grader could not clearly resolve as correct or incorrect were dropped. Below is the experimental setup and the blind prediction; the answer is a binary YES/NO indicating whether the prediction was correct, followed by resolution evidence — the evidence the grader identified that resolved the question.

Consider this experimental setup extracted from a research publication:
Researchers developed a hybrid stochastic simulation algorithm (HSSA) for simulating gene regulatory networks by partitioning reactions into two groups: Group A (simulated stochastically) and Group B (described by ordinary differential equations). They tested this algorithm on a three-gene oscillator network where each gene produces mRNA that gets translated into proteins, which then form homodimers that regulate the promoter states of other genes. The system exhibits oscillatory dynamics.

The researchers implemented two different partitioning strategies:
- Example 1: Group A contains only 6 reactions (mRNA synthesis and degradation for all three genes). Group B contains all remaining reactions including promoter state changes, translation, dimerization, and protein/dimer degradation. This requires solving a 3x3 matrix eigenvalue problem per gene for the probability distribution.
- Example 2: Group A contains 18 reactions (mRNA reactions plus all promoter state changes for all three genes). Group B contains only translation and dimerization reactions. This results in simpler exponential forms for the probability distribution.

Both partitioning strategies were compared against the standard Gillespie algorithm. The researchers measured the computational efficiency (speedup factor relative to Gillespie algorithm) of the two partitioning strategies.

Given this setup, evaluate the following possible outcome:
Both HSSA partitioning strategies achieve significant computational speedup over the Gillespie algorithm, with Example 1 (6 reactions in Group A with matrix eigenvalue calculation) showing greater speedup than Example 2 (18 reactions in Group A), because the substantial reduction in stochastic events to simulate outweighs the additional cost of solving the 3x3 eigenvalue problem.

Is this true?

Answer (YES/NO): NO